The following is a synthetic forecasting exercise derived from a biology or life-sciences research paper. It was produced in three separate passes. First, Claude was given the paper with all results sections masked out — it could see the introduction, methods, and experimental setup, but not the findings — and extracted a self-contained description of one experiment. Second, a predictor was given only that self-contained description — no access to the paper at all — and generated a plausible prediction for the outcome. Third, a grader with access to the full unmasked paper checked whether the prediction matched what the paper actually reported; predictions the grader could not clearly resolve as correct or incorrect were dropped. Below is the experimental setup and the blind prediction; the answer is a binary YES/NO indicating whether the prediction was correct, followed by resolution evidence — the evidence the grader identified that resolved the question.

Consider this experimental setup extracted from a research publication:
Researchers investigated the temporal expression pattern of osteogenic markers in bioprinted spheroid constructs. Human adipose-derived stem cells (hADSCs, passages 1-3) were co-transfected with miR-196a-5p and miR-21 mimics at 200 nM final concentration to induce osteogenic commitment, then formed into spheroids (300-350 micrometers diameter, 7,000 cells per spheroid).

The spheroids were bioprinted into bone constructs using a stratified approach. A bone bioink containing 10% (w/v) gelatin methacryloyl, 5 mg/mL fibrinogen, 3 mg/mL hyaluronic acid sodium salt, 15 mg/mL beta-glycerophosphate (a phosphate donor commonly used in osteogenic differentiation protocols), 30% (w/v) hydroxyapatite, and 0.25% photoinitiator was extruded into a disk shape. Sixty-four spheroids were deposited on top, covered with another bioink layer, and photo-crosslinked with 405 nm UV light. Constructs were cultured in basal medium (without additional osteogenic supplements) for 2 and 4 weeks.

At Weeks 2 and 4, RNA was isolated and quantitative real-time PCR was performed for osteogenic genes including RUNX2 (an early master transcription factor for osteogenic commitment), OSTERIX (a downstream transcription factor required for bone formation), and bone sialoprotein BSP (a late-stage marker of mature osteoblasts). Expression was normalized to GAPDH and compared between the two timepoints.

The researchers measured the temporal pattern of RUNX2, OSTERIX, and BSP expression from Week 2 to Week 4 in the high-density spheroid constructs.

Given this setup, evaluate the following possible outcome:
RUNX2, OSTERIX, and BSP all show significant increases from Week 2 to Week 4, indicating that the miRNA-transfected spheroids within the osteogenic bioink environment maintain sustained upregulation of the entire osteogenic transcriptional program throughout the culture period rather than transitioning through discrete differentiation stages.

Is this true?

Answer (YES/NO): YES